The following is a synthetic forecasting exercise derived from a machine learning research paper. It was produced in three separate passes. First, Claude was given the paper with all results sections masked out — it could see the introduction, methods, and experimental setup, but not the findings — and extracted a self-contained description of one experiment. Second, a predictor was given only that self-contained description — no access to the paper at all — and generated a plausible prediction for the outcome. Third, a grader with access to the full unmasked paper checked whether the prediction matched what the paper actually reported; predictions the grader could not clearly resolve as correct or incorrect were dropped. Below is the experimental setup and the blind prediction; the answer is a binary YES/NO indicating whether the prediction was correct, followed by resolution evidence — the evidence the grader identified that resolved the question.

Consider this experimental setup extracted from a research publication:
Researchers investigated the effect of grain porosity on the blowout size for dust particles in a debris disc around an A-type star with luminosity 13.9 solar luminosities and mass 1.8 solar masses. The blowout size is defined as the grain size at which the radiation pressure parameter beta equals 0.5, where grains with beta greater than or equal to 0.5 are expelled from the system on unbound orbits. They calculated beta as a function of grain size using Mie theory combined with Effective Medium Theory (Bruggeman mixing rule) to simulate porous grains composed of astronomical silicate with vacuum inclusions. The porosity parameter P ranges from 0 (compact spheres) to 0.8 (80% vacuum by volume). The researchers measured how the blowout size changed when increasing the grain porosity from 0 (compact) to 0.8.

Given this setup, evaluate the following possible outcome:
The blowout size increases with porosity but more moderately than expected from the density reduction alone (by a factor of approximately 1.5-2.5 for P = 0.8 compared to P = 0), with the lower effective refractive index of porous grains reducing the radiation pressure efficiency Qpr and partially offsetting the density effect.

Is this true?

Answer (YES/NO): NO